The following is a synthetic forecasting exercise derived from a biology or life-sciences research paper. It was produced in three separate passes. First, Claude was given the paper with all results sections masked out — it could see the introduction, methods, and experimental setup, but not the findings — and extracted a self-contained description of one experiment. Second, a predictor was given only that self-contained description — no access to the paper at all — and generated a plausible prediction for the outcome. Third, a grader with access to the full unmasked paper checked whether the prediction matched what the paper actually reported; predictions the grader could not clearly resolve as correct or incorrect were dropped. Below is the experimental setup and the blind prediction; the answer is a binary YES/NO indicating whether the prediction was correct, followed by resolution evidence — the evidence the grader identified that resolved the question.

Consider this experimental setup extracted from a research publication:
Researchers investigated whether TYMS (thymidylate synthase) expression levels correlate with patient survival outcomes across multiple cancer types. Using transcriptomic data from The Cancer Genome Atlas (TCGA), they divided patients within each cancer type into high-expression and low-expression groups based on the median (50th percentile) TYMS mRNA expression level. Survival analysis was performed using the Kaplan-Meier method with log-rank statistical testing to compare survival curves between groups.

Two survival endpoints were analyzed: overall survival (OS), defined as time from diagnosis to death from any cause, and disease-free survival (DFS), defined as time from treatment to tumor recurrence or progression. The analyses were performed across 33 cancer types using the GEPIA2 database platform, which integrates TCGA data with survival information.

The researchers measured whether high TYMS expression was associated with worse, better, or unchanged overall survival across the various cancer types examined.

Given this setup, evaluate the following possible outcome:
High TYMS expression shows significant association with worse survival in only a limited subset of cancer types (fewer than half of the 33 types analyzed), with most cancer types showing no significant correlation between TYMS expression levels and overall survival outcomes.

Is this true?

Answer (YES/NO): YES